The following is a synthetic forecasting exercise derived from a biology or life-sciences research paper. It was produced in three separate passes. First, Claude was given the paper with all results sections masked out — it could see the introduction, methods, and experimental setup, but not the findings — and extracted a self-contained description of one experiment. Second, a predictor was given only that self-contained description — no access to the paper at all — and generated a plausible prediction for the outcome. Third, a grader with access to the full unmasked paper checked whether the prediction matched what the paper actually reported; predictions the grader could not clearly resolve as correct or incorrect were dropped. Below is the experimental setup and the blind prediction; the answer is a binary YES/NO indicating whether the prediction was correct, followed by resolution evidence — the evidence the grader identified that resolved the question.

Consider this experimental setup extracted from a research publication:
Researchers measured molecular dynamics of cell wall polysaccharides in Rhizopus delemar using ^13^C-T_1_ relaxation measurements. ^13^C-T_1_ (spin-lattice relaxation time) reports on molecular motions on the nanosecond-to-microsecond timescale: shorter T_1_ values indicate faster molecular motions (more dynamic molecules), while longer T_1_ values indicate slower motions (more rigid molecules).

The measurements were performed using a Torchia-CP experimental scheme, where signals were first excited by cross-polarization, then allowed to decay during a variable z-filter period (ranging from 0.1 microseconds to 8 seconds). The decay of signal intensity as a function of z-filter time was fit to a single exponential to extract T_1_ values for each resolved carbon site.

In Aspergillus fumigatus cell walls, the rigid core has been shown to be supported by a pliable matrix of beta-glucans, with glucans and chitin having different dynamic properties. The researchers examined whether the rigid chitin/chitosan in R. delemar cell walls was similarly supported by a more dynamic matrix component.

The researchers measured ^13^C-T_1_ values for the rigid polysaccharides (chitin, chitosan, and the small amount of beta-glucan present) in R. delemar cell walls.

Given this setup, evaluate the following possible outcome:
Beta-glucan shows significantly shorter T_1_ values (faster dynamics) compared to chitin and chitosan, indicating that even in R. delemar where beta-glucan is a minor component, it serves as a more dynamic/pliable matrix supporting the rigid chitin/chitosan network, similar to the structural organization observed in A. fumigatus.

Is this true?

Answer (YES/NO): NO